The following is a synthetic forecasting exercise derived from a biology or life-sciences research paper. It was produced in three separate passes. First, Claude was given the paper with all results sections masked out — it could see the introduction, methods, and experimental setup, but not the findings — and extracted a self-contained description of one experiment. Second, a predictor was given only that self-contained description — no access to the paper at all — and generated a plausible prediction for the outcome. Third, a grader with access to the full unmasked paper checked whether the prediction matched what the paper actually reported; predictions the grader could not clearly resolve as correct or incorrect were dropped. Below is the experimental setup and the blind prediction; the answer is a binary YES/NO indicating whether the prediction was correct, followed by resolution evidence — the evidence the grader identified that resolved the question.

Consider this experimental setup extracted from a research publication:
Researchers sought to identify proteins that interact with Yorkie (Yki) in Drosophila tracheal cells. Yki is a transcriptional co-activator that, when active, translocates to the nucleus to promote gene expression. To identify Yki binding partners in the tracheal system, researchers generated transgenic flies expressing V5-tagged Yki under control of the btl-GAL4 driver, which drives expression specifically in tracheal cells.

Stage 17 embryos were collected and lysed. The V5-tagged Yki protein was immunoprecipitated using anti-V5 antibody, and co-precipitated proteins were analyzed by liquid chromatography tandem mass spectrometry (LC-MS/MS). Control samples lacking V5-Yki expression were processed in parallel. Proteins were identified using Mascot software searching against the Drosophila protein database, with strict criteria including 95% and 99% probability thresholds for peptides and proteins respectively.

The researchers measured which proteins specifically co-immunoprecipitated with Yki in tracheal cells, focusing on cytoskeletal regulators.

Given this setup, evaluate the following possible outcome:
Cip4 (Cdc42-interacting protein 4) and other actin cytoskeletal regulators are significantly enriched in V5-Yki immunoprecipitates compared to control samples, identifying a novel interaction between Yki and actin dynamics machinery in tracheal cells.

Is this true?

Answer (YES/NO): NO